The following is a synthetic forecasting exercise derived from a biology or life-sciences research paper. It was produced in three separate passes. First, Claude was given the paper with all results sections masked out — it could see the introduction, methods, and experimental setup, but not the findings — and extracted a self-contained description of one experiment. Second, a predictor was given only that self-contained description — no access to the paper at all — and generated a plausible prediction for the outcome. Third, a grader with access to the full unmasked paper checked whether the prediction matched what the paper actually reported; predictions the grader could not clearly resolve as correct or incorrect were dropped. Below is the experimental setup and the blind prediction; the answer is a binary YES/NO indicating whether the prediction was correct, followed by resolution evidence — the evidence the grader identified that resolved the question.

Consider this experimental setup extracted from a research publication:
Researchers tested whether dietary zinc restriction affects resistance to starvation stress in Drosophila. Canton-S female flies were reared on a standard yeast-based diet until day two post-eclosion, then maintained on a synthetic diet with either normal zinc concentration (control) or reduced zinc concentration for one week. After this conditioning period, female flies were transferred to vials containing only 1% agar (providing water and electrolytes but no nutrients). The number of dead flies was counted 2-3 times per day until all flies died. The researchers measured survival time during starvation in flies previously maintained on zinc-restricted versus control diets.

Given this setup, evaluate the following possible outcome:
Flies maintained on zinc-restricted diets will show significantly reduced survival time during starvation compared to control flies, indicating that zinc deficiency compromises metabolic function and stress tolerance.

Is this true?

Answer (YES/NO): NO